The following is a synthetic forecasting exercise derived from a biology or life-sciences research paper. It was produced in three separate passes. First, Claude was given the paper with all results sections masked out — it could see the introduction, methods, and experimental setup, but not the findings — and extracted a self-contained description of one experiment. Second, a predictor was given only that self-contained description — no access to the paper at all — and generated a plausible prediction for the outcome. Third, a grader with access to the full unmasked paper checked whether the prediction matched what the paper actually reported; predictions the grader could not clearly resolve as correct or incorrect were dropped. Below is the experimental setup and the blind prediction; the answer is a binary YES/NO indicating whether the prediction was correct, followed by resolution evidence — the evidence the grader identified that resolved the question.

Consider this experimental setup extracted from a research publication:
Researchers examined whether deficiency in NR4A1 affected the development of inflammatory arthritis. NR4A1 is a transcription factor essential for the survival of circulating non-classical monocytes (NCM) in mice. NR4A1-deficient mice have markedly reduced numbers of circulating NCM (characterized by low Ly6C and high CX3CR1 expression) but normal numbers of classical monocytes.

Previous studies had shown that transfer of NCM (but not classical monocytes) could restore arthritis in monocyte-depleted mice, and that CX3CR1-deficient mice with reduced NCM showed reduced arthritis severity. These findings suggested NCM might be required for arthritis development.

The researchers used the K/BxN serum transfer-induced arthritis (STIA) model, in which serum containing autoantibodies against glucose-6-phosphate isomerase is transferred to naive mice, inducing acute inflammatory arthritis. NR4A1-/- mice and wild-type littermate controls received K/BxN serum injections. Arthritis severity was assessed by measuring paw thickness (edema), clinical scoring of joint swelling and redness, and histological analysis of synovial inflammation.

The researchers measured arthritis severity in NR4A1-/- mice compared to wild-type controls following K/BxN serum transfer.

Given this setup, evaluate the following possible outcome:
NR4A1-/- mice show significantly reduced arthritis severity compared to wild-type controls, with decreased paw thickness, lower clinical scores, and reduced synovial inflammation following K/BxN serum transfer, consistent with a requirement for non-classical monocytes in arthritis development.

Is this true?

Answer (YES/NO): NO